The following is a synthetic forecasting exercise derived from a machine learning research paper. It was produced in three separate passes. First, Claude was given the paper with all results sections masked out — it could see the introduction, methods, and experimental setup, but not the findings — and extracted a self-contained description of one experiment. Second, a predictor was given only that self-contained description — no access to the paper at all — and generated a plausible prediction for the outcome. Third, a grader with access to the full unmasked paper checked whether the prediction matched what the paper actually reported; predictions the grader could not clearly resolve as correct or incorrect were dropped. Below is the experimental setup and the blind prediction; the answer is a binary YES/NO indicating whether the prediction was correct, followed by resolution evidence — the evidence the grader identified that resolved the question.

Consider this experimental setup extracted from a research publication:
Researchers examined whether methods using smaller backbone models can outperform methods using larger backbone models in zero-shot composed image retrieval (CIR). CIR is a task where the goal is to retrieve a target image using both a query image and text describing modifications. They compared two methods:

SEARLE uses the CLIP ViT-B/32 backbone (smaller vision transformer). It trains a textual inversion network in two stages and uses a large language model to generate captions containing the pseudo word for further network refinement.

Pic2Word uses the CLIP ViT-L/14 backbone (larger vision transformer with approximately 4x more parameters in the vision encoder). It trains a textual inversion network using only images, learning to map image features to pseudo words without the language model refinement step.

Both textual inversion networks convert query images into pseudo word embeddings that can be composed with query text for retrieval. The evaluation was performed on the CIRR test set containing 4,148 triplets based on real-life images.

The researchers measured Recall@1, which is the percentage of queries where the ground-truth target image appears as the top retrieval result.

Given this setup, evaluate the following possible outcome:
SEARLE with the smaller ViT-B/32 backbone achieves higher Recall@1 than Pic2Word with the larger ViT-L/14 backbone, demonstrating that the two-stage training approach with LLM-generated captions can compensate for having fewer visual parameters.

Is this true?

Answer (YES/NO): YES